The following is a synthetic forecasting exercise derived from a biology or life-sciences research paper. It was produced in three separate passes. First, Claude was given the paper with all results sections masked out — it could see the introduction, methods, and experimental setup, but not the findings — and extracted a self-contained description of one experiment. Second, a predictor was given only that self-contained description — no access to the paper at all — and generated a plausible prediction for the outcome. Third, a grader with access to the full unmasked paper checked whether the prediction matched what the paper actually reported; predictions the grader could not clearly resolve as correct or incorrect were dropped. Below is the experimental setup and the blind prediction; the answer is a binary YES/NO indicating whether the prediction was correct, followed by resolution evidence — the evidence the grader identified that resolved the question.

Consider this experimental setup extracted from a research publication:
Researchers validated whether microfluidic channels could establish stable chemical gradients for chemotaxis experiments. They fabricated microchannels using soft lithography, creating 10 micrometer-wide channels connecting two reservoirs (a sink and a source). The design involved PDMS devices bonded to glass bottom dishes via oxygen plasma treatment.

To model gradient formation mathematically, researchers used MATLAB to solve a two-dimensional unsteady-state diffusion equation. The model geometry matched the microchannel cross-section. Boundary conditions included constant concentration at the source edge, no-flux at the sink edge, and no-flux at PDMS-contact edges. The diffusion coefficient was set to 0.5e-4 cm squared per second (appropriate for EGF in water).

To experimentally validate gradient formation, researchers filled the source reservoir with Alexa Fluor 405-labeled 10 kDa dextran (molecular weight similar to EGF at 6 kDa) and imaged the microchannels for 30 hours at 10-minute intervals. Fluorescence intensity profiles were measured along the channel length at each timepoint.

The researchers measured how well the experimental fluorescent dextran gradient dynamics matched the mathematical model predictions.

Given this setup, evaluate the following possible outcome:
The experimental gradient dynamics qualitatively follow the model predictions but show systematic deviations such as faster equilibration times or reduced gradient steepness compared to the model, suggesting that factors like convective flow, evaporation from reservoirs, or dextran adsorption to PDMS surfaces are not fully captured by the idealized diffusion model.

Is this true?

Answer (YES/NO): NO